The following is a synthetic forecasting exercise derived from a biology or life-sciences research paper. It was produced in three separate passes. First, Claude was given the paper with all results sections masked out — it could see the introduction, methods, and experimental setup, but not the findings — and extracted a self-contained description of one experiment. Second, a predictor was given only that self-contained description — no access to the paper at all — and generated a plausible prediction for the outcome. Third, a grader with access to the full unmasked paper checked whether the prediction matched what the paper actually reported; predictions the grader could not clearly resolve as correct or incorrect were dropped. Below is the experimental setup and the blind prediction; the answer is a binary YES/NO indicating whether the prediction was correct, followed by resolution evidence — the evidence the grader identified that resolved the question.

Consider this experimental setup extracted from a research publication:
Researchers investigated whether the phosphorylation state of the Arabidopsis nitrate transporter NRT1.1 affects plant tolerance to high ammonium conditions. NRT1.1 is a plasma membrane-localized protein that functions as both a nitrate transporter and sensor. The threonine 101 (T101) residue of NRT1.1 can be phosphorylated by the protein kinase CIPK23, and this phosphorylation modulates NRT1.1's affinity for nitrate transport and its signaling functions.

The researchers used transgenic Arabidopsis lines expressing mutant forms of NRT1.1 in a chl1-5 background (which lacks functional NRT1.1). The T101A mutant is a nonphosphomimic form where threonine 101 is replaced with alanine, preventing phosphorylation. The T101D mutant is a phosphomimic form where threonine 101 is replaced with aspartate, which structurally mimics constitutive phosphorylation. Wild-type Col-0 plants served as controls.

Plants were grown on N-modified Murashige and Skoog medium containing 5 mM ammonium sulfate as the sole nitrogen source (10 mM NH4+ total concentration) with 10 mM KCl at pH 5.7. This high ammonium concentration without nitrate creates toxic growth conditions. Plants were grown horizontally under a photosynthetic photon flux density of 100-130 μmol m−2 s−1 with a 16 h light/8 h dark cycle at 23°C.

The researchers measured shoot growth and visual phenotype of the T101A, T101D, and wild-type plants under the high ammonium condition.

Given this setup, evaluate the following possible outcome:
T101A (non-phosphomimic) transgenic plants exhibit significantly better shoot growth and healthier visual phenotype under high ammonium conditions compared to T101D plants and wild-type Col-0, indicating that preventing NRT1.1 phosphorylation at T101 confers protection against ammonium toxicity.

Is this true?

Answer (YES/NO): NO